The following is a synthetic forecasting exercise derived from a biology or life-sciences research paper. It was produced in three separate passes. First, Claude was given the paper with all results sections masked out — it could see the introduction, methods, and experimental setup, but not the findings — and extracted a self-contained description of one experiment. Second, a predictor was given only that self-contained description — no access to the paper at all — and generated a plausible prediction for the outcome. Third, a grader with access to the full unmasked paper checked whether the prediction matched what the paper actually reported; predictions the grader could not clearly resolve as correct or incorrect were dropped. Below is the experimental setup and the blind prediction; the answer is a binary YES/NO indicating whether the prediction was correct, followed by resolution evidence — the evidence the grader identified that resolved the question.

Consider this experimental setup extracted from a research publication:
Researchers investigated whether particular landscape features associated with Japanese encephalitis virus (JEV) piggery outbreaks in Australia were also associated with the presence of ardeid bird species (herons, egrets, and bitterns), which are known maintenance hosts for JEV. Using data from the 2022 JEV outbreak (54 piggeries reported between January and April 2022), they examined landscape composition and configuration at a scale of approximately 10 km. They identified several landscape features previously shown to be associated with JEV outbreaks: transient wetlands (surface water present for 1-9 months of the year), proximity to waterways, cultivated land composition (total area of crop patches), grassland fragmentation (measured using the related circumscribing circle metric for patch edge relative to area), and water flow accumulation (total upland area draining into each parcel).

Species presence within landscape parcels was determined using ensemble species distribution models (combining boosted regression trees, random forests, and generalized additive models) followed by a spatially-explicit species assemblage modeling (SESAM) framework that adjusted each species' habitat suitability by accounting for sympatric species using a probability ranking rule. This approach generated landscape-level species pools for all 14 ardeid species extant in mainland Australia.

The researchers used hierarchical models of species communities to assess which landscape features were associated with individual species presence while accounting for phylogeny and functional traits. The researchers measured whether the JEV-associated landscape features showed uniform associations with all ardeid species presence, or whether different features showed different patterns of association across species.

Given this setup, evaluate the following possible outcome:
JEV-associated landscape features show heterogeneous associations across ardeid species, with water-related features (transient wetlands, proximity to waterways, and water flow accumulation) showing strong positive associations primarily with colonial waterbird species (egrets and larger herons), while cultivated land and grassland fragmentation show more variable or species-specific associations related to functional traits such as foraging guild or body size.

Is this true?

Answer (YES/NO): NO